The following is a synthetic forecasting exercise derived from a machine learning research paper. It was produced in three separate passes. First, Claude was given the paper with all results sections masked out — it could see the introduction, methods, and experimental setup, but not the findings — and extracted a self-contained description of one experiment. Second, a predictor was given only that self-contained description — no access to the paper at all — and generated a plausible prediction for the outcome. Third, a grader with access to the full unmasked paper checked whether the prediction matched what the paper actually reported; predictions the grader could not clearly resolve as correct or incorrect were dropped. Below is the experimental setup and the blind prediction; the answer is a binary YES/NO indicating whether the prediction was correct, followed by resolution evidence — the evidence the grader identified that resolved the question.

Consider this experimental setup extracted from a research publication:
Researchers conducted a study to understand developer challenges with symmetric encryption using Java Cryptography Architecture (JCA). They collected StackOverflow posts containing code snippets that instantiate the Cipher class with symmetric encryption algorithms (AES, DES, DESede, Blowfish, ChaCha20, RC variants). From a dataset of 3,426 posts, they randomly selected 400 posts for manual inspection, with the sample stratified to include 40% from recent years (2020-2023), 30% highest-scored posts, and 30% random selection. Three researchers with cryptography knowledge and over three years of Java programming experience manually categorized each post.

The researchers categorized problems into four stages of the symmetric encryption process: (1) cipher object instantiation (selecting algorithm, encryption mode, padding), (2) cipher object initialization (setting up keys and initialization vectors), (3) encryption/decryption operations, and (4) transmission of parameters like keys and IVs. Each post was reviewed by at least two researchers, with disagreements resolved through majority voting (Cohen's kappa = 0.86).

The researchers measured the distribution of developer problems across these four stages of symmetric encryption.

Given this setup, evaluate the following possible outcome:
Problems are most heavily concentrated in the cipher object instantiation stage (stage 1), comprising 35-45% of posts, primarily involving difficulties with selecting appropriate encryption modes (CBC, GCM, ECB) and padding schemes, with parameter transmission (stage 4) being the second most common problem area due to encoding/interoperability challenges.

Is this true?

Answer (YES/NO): NO